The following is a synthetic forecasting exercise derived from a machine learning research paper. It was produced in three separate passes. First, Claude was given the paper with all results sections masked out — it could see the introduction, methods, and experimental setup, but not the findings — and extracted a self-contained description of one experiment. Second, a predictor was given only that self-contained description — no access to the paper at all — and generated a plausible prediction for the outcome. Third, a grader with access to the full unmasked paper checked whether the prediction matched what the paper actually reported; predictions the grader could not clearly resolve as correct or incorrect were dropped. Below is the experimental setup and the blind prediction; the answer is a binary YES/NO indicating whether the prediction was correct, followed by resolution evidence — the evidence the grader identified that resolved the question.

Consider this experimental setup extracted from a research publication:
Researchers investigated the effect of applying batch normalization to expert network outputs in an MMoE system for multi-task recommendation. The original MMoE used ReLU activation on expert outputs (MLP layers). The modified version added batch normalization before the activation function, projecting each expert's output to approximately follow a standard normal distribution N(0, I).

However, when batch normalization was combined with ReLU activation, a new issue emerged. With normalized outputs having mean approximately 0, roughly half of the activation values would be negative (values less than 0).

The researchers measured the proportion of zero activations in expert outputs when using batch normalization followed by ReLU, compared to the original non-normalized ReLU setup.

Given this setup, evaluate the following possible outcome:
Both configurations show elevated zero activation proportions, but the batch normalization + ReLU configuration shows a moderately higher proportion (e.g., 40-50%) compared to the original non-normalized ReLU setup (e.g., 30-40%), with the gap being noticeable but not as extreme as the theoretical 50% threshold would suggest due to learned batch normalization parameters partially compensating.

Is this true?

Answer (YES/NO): NO